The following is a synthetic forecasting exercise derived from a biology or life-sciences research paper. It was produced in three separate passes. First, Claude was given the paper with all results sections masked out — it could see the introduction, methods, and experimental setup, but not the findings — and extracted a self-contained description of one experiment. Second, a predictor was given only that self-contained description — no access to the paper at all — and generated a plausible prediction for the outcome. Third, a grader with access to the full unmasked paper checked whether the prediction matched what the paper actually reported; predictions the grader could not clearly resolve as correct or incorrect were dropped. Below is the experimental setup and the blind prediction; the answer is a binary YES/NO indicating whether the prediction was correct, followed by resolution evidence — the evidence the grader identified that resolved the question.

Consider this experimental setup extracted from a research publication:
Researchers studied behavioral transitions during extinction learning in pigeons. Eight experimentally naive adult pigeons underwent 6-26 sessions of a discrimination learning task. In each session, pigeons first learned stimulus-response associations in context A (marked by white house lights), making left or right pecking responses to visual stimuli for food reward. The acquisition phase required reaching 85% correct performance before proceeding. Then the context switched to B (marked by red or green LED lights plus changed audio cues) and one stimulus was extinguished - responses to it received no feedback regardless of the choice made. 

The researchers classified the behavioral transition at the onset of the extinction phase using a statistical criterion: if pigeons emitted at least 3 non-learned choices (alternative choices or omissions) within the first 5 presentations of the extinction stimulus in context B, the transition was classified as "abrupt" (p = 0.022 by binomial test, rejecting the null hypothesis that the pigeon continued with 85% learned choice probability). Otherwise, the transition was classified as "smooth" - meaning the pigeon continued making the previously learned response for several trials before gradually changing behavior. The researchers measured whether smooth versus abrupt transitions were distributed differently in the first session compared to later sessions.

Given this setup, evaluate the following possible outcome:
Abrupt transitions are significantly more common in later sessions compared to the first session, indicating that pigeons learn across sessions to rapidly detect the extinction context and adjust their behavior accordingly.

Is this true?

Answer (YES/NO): YES